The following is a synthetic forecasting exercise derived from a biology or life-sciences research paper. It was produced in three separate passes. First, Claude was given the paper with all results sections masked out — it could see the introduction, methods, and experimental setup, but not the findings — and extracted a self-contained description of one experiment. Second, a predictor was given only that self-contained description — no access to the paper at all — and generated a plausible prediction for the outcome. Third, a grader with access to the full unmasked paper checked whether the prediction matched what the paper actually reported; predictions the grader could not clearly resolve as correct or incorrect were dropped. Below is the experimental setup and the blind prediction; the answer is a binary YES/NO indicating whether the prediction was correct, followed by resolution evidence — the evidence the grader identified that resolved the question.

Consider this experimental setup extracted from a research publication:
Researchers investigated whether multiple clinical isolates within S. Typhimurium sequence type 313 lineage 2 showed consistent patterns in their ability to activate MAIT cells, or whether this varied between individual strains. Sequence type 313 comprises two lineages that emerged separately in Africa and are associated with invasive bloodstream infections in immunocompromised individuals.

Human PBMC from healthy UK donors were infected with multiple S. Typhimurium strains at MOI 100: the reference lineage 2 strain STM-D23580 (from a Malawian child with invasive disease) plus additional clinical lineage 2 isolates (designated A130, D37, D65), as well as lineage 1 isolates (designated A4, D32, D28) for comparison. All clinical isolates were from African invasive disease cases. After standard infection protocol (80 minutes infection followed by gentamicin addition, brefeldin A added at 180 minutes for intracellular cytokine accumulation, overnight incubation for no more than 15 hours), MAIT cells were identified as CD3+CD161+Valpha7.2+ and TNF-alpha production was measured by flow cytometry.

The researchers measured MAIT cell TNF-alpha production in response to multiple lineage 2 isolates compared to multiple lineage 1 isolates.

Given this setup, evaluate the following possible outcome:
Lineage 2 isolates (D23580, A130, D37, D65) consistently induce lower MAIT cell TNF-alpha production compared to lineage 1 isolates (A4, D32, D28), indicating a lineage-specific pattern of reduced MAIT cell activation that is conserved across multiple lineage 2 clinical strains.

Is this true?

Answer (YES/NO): YES